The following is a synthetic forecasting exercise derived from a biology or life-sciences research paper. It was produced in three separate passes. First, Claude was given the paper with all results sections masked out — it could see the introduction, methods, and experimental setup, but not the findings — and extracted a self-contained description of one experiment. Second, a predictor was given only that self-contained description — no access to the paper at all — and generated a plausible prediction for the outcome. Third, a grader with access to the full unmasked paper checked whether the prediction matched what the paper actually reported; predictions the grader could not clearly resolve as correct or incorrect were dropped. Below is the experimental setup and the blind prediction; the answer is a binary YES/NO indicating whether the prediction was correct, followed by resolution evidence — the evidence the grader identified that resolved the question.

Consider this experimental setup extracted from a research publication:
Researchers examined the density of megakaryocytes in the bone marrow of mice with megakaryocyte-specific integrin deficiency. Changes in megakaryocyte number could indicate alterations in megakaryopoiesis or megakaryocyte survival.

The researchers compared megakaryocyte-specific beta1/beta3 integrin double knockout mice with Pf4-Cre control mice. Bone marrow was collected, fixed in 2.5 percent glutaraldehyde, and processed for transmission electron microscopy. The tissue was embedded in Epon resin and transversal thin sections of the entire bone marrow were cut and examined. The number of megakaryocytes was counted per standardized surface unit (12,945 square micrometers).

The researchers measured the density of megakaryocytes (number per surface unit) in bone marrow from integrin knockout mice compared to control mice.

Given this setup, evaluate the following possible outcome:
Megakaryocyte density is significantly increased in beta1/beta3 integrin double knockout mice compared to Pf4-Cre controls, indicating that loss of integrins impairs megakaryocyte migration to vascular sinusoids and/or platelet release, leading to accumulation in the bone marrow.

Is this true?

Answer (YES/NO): NO